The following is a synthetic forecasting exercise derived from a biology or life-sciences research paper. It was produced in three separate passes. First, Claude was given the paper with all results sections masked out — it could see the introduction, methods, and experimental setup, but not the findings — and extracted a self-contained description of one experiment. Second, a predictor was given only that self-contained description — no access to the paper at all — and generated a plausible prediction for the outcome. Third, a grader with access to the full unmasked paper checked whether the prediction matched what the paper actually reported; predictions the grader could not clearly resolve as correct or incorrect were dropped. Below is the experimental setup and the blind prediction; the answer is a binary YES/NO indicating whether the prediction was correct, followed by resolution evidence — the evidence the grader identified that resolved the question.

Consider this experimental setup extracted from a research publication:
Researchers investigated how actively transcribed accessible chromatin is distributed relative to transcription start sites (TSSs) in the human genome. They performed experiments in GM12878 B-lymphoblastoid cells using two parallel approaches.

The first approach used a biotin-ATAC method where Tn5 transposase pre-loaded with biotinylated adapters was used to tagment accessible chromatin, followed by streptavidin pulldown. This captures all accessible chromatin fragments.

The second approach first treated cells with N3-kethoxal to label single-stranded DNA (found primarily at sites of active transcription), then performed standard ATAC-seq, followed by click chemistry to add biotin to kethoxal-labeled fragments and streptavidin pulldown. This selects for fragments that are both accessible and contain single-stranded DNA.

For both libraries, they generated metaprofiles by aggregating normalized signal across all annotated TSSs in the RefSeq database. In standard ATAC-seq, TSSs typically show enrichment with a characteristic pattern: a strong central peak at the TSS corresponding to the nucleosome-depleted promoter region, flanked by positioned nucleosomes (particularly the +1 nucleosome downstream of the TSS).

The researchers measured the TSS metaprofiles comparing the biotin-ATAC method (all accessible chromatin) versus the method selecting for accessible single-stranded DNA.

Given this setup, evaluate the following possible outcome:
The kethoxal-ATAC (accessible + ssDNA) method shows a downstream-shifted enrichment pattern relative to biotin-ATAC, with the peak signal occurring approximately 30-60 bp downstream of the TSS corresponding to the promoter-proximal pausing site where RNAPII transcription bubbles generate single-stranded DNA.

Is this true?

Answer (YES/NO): NO